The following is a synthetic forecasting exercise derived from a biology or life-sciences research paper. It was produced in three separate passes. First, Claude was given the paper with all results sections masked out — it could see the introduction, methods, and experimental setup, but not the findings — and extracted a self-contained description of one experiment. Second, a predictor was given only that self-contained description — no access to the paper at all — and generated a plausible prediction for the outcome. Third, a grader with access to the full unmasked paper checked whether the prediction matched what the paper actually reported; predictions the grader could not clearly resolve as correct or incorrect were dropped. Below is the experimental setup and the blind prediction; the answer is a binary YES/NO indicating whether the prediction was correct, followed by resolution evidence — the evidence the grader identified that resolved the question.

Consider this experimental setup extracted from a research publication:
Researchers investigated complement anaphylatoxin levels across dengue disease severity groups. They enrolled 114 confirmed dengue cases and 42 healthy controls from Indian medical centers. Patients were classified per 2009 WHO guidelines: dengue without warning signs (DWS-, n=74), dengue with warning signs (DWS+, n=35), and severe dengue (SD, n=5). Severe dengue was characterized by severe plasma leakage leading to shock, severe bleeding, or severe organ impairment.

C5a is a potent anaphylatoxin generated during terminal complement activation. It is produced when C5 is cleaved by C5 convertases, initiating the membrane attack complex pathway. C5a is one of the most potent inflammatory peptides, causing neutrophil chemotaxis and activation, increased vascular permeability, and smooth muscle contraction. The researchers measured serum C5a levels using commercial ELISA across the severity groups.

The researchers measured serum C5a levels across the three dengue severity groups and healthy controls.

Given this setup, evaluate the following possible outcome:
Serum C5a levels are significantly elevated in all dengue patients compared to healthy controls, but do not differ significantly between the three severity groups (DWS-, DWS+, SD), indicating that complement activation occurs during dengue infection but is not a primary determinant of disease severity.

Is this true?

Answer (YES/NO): NO